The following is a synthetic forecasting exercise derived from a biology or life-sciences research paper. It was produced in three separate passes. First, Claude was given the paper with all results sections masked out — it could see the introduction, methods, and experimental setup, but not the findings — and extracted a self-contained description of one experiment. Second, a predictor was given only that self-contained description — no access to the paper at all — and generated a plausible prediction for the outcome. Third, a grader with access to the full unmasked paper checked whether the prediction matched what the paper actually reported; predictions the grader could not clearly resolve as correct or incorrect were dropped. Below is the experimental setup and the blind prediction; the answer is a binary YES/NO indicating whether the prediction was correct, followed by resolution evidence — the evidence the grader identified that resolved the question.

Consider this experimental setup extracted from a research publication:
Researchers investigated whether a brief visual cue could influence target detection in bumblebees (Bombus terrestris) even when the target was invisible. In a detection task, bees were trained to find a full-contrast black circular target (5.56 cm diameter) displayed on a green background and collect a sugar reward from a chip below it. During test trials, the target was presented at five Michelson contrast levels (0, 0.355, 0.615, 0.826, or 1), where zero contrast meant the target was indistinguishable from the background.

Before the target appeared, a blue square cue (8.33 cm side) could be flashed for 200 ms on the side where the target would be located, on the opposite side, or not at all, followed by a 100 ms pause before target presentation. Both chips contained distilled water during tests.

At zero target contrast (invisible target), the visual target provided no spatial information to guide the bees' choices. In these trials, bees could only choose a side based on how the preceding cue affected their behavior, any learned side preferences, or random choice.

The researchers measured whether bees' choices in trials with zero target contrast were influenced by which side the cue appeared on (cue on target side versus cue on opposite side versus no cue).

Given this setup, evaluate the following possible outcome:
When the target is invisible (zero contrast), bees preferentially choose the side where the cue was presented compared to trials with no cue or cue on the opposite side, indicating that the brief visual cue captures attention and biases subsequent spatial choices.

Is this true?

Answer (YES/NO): NO